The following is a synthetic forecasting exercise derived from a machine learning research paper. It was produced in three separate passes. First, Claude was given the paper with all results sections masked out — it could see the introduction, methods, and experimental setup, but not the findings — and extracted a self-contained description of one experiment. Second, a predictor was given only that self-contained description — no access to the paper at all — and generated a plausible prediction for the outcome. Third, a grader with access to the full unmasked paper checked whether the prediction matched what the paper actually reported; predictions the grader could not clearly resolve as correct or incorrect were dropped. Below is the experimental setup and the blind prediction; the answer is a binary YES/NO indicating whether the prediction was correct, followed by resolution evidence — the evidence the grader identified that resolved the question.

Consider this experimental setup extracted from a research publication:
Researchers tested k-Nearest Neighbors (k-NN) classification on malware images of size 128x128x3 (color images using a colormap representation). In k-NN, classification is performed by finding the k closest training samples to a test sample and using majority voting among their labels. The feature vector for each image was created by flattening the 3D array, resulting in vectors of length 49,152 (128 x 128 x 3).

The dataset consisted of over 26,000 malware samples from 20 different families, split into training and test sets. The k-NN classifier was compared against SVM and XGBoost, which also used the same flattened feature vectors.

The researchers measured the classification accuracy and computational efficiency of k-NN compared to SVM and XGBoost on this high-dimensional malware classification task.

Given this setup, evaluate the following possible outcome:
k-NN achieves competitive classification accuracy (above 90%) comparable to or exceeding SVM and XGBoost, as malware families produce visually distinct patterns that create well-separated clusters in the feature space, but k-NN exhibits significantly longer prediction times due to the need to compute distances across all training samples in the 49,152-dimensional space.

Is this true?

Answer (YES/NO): NO